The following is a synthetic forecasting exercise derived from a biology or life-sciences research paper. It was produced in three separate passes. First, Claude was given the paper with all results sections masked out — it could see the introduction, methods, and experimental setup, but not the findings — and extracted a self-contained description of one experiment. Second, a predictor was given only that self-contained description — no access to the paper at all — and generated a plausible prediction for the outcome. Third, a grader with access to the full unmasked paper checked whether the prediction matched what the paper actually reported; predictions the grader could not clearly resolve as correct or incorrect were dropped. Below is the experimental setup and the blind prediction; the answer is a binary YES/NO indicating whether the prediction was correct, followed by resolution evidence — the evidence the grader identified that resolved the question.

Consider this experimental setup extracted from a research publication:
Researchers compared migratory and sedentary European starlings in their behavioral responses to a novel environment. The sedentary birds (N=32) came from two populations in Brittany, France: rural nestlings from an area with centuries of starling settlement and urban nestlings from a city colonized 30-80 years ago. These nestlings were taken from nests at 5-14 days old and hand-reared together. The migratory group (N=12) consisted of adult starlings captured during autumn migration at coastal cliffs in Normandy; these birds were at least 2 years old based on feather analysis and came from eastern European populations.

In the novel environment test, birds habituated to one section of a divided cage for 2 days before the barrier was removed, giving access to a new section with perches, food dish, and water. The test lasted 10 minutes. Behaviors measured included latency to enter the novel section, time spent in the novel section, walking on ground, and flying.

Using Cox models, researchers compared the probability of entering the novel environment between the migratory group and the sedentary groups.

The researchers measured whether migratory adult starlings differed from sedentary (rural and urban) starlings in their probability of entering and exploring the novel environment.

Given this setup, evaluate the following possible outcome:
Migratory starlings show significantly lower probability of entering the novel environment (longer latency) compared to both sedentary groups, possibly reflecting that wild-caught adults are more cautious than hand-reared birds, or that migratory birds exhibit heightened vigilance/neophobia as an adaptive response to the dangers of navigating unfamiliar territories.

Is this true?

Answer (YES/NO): NO